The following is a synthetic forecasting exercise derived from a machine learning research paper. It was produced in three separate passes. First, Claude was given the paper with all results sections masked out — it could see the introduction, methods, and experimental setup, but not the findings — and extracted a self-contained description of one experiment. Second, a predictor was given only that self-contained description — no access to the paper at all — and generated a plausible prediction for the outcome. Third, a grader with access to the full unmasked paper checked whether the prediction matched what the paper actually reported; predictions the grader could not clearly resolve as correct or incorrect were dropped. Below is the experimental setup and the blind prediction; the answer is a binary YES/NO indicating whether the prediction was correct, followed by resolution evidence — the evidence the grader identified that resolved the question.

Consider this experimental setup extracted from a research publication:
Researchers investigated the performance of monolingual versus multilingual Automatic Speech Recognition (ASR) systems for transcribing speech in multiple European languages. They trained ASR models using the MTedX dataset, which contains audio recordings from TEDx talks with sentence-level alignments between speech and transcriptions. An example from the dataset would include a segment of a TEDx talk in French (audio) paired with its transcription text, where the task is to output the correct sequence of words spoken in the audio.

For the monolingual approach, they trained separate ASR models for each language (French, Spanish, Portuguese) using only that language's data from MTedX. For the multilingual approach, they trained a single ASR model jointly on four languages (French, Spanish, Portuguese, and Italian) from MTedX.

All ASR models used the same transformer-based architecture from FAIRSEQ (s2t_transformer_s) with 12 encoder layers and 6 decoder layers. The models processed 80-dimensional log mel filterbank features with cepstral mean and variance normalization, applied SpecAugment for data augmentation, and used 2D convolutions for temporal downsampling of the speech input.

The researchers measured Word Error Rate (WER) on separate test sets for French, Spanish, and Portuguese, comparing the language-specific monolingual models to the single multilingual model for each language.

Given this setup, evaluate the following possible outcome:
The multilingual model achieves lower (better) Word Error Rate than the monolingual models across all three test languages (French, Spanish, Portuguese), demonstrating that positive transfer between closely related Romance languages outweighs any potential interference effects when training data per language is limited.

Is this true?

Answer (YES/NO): NO